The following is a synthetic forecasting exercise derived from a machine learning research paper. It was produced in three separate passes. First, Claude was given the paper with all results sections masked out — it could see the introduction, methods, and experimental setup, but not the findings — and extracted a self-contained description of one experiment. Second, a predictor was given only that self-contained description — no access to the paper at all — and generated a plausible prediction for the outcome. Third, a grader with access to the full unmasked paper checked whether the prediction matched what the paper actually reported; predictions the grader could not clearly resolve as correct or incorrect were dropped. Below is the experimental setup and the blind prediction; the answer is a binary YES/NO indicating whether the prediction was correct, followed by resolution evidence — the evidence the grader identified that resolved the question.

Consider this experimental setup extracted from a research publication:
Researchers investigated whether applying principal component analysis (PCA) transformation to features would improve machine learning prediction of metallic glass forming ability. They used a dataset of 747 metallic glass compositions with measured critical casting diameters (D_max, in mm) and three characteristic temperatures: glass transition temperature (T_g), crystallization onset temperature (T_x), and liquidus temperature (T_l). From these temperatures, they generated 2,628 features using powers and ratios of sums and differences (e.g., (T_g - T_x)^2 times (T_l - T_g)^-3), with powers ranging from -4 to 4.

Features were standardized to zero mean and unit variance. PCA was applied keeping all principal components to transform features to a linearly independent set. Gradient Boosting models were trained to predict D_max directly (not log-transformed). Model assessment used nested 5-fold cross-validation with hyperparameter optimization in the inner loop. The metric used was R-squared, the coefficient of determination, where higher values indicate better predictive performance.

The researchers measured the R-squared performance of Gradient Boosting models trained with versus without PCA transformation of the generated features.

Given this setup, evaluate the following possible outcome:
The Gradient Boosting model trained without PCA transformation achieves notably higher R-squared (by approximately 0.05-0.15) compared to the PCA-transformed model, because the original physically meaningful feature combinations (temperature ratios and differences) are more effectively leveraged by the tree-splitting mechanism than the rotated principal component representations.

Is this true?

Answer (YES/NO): NO